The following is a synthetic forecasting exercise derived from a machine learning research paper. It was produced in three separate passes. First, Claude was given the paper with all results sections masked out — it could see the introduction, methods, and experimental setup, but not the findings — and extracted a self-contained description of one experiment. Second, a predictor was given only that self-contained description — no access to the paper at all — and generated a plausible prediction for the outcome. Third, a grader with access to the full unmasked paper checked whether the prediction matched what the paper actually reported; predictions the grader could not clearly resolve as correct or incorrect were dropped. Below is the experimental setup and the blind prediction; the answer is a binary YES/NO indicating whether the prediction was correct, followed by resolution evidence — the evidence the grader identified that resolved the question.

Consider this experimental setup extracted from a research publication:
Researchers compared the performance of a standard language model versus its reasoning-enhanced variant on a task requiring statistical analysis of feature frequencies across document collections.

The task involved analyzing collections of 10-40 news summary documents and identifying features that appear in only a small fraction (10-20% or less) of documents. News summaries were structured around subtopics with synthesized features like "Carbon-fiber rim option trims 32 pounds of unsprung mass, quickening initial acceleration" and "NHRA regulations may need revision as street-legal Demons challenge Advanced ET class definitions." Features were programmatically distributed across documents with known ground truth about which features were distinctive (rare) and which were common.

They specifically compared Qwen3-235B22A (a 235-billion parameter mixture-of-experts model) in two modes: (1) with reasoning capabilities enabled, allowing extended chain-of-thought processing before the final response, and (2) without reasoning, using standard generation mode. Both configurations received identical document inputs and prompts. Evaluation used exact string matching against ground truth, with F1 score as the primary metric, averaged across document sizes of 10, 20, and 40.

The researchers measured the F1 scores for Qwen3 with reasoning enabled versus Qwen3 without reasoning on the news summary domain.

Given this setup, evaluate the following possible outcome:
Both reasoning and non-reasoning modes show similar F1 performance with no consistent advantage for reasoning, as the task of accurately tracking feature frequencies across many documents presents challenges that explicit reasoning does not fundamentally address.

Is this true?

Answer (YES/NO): NO